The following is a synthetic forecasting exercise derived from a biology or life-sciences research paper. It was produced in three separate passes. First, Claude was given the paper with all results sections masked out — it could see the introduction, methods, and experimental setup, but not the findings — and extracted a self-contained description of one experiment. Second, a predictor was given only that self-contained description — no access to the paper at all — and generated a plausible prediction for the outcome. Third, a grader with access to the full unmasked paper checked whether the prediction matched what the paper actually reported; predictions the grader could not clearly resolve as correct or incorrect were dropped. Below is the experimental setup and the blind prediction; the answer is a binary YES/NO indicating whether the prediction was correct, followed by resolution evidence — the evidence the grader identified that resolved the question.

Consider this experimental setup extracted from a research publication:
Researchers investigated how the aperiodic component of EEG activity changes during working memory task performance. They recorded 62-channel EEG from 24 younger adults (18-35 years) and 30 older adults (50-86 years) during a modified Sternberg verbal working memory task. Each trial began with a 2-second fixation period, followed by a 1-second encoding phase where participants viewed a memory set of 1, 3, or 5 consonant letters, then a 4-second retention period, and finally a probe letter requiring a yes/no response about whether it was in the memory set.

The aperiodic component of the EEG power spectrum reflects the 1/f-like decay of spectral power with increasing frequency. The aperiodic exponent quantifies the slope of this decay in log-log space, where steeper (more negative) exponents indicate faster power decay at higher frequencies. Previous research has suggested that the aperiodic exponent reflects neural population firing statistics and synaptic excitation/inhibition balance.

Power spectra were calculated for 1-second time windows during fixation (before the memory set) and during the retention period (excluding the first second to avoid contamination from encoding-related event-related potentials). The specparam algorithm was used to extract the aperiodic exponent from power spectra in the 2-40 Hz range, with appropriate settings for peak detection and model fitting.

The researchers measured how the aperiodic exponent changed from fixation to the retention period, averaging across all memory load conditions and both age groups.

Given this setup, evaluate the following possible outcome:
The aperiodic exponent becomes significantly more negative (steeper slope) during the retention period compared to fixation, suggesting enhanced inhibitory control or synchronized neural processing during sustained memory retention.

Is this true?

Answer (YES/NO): NO